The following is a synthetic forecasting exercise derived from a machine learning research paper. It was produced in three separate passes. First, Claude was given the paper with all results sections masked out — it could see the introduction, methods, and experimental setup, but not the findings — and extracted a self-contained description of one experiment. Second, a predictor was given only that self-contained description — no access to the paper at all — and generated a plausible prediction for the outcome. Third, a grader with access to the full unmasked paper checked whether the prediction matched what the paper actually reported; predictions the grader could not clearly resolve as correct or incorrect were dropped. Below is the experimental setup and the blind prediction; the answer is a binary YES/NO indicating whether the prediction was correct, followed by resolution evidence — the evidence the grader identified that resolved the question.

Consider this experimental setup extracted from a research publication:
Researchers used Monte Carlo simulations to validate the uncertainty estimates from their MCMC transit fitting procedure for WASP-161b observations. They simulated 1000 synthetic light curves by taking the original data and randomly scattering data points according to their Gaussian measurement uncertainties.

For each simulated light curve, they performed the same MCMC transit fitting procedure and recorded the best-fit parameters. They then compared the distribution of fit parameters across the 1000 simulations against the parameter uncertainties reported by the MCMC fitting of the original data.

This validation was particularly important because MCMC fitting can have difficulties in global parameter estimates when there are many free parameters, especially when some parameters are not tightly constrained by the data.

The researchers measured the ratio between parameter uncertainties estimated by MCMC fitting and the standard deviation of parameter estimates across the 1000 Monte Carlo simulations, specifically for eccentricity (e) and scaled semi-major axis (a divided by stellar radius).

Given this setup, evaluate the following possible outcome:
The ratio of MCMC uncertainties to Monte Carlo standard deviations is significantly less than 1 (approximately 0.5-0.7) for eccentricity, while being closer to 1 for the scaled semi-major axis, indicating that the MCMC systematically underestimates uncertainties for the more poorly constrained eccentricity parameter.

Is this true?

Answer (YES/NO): NO